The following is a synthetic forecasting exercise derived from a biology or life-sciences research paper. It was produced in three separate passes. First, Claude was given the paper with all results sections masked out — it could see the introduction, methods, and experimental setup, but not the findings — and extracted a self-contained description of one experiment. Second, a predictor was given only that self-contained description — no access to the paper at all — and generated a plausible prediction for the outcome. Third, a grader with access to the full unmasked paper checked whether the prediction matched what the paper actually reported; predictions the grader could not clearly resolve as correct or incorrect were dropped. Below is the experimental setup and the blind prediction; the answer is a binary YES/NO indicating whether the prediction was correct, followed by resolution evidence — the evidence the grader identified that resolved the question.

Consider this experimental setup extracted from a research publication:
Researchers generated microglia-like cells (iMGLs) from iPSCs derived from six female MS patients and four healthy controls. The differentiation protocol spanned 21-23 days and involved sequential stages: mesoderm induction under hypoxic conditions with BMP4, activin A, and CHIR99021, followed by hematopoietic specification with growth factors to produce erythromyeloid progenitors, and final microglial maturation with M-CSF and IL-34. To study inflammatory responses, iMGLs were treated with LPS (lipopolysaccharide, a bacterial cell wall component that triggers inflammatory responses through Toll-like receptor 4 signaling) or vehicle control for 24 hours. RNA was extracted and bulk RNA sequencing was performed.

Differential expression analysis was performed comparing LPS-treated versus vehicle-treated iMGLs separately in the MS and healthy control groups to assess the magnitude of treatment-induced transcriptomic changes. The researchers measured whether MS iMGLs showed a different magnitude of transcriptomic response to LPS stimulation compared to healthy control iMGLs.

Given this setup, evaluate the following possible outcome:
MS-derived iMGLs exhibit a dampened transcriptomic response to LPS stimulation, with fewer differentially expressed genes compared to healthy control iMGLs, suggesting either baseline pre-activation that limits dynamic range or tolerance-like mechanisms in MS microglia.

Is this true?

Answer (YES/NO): YES